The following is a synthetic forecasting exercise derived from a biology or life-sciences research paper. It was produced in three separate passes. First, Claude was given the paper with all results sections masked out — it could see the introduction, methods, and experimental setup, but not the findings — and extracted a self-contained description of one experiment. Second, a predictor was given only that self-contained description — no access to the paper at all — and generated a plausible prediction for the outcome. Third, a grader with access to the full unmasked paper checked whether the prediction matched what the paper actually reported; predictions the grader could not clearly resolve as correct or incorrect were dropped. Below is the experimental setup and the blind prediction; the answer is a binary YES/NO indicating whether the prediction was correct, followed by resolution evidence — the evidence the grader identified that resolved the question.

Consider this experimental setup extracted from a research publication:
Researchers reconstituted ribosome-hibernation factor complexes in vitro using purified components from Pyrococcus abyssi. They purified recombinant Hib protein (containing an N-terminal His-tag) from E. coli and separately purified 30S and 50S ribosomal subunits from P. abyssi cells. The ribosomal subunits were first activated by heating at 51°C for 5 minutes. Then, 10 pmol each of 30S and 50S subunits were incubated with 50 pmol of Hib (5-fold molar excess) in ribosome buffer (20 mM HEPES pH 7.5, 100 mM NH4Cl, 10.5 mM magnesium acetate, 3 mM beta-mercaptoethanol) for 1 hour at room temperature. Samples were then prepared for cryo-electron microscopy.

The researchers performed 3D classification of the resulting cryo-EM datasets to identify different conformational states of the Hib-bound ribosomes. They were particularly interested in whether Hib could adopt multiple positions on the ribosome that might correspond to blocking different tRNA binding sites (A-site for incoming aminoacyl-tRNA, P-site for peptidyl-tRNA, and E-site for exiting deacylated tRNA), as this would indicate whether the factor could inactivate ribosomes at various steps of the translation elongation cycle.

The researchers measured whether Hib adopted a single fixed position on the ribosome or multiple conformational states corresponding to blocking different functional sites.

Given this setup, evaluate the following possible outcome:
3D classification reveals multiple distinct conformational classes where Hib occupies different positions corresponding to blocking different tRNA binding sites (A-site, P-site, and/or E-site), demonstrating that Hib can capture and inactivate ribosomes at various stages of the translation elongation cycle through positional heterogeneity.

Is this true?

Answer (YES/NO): YES